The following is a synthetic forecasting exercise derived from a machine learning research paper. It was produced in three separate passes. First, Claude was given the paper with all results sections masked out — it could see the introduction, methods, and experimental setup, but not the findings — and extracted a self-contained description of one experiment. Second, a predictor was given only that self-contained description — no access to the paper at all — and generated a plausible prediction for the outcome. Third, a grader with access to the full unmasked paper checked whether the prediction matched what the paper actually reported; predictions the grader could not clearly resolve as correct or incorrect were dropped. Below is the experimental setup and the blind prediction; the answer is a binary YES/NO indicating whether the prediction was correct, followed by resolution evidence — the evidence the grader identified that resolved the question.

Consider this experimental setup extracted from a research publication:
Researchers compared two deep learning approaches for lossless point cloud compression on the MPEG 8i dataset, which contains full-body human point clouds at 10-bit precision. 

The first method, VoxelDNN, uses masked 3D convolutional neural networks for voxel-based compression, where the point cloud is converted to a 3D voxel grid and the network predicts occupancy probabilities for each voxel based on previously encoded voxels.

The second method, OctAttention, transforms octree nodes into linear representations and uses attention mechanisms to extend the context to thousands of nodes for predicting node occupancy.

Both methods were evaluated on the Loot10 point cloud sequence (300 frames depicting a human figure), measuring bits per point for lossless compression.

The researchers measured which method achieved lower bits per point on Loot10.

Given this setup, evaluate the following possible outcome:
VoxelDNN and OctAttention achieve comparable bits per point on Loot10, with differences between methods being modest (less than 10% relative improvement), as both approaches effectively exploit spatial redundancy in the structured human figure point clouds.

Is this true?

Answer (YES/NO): YES